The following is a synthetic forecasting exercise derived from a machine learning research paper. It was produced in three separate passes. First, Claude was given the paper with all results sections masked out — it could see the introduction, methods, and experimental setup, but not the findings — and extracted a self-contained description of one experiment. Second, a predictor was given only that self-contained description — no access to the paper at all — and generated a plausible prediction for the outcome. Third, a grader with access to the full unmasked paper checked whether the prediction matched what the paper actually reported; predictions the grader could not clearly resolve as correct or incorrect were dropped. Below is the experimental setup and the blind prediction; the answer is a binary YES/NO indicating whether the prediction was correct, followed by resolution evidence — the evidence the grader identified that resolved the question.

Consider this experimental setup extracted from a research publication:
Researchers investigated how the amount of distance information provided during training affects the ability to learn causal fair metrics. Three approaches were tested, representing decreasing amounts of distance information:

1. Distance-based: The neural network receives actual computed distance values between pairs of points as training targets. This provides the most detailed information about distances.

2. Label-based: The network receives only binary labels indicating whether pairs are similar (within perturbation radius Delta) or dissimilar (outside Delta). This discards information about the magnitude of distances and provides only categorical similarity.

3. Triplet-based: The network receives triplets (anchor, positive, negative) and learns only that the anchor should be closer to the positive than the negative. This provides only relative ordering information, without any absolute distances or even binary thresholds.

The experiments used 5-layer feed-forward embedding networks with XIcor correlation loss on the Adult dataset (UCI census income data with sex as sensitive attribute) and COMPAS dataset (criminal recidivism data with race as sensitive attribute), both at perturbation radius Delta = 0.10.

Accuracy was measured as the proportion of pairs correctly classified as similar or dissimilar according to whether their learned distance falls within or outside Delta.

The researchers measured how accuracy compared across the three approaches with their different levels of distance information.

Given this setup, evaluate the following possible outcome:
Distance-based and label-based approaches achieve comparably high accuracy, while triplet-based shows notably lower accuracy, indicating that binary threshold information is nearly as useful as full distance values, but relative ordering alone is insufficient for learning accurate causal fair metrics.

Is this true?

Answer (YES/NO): NO